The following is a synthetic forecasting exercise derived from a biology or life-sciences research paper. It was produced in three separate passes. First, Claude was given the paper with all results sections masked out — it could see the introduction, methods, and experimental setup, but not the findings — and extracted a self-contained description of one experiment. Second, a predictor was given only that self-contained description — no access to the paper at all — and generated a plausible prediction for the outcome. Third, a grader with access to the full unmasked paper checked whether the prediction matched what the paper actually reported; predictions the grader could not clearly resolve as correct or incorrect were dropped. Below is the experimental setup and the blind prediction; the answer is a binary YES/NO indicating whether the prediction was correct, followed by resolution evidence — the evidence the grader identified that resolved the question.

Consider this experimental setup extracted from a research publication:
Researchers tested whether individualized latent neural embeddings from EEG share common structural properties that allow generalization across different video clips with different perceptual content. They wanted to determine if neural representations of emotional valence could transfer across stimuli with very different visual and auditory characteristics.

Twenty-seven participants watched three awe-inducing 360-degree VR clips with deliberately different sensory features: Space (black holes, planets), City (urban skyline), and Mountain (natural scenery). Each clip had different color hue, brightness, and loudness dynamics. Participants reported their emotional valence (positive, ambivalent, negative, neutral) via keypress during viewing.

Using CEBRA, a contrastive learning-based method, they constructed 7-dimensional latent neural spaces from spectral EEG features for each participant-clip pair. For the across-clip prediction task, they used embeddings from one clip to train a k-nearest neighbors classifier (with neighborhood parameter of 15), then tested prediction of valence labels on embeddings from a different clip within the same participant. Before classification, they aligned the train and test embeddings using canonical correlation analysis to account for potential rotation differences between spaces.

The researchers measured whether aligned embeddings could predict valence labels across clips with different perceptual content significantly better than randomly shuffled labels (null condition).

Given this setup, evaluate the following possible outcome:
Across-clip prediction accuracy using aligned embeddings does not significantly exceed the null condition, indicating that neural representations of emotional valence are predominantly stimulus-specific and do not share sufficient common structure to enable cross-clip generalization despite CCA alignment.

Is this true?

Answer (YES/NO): NO